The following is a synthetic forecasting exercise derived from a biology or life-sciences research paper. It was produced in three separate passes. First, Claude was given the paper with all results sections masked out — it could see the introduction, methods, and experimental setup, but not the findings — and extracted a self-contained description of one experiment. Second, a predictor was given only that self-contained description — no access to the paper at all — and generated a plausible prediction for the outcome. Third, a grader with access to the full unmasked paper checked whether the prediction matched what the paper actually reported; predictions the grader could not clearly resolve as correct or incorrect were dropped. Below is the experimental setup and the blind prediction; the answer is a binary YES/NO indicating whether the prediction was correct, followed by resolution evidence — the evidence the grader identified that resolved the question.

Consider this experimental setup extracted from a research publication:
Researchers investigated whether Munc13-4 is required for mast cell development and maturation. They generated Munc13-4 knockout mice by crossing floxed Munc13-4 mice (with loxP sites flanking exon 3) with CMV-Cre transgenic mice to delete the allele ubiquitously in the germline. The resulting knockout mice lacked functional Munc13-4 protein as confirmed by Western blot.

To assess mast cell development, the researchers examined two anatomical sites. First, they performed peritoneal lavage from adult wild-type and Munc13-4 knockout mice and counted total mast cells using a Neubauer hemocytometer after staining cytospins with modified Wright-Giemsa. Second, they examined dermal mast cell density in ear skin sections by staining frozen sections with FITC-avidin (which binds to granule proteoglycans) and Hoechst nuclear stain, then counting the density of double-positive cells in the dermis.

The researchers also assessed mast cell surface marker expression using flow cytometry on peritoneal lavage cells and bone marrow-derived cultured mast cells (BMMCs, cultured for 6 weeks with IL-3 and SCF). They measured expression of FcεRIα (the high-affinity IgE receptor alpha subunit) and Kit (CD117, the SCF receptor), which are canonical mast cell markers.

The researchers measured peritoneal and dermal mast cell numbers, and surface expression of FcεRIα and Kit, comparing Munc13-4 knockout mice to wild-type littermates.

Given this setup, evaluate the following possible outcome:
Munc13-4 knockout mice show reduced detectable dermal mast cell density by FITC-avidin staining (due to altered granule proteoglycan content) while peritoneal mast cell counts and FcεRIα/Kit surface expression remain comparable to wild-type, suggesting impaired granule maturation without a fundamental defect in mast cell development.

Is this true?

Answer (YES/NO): NO